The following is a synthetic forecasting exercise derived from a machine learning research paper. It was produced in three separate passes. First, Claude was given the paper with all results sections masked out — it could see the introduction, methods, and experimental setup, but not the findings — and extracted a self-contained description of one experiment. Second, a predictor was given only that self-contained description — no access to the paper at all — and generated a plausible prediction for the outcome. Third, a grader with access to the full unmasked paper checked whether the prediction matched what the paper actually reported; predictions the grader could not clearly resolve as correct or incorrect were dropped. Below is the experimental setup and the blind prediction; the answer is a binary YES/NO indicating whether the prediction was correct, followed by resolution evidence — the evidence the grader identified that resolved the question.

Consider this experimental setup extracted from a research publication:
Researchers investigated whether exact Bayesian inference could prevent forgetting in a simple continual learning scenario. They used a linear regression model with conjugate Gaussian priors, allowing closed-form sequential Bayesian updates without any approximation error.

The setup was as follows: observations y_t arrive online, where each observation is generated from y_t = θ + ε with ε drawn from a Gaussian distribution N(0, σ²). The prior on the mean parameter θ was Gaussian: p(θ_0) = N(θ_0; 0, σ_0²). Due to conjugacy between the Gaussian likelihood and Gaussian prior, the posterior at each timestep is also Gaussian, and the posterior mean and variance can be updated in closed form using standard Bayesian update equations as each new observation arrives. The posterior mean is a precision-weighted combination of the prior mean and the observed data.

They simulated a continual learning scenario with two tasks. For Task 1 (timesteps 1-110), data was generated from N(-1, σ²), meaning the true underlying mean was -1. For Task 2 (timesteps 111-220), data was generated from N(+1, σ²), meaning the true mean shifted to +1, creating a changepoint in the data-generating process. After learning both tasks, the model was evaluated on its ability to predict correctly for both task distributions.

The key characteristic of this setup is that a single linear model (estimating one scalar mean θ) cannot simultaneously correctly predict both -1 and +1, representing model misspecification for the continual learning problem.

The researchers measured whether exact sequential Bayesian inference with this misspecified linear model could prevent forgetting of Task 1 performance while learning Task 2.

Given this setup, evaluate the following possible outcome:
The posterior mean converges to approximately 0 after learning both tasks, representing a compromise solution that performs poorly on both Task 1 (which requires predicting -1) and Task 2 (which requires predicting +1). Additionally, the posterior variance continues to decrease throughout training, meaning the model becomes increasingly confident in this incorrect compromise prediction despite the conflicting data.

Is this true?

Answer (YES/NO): NO